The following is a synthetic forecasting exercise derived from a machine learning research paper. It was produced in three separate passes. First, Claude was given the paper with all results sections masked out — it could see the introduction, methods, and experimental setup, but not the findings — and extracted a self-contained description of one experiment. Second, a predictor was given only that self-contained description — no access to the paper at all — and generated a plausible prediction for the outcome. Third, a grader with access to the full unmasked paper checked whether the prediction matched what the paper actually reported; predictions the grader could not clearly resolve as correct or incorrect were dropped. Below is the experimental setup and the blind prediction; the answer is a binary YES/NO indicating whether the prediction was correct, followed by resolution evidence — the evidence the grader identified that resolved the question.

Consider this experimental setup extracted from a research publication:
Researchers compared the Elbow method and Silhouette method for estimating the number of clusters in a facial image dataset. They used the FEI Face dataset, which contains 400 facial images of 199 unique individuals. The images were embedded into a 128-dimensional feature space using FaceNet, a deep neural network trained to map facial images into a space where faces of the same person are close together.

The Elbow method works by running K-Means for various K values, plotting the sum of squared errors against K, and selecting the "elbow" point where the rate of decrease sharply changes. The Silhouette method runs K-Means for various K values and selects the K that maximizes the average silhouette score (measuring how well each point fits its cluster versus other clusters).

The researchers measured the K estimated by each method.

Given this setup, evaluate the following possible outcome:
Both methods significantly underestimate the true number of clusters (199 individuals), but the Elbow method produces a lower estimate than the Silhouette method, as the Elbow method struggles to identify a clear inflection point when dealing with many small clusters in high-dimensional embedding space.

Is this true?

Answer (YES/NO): NO